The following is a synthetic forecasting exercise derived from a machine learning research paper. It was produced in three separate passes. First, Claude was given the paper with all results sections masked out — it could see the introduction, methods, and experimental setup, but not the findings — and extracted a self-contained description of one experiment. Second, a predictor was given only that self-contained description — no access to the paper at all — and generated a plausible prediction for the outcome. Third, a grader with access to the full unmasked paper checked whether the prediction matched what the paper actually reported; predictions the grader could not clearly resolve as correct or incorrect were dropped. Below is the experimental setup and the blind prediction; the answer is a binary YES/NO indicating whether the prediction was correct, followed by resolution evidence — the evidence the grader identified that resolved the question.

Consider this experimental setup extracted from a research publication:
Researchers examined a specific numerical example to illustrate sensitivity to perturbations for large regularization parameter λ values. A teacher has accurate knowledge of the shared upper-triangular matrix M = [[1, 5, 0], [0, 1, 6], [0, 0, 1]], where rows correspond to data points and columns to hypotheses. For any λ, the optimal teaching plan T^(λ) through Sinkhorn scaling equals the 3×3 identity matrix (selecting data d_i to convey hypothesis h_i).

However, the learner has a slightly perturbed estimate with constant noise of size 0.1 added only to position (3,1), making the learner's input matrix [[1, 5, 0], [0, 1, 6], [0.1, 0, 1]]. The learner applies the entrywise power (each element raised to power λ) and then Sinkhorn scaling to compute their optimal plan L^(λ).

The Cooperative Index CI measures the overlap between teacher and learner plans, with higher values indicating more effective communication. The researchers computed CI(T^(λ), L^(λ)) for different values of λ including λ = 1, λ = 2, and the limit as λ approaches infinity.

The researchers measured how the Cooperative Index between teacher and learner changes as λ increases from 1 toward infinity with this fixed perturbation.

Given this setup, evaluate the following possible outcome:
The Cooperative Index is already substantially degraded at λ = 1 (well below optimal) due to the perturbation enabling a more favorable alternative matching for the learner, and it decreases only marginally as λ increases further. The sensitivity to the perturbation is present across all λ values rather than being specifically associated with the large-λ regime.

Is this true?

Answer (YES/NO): NO